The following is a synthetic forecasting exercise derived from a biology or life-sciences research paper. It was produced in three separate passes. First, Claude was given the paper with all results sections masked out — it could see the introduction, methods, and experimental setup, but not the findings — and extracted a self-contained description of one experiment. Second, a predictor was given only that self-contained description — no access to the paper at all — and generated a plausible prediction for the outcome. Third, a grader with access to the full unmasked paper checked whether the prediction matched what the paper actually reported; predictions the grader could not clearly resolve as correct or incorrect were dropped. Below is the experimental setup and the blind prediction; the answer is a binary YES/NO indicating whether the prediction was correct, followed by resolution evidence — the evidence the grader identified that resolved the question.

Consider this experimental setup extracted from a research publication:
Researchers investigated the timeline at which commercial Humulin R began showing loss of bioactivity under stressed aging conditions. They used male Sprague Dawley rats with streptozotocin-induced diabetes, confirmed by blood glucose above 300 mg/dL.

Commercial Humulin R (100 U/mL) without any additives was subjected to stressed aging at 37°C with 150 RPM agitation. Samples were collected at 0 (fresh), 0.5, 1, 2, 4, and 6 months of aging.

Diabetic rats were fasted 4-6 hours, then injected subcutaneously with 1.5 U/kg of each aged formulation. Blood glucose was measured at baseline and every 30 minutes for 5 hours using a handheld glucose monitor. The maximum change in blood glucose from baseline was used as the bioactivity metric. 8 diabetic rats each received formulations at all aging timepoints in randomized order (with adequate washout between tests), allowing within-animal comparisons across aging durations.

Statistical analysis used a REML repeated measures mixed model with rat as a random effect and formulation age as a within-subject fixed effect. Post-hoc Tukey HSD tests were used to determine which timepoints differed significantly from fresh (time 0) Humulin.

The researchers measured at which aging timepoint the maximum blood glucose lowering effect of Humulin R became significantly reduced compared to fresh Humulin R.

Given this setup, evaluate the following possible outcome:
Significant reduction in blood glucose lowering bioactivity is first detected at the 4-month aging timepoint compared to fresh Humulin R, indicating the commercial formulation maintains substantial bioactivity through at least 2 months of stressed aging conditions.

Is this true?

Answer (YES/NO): NO